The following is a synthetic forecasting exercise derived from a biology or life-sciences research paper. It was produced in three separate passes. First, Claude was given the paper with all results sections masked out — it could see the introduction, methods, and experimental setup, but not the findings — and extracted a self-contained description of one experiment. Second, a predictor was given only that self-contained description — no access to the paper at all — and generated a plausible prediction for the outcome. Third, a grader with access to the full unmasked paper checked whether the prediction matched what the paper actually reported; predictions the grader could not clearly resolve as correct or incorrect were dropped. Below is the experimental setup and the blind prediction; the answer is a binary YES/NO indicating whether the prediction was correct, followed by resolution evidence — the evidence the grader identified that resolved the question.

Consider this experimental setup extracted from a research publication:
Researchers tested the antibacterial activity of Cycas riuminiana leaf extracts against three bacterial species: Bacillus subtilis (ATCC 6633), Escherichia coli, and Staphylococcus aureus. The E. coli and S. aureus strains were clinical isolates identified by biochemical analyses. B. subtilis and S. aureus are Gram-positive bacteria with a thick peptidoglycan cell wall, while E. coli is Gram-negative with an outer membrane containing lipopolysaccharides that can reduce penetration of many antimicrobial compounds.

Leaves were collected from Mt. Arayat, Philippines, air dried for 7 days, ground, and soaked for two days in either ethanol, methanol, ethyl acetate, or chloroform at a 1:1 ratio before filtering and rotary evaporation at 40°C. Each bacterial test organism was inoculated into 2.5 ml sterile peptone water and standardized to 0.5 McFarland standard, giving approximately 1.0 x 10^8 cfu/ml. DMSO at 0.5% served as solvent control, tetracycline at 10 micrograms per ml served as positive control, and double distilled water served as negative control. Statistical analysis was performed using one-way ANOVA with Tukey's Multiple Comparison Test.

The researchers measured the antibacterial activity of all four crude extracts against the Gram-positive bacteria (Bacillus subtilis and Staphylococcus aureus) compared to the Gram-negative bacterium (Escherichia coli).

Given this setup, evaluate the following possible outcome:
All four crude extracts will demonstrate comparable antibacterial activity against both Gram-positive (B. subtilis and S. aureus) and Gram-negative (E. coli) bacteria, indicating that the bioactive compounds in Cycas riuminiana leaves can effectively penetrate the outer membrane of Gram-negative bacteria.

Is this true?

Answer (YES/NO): NO